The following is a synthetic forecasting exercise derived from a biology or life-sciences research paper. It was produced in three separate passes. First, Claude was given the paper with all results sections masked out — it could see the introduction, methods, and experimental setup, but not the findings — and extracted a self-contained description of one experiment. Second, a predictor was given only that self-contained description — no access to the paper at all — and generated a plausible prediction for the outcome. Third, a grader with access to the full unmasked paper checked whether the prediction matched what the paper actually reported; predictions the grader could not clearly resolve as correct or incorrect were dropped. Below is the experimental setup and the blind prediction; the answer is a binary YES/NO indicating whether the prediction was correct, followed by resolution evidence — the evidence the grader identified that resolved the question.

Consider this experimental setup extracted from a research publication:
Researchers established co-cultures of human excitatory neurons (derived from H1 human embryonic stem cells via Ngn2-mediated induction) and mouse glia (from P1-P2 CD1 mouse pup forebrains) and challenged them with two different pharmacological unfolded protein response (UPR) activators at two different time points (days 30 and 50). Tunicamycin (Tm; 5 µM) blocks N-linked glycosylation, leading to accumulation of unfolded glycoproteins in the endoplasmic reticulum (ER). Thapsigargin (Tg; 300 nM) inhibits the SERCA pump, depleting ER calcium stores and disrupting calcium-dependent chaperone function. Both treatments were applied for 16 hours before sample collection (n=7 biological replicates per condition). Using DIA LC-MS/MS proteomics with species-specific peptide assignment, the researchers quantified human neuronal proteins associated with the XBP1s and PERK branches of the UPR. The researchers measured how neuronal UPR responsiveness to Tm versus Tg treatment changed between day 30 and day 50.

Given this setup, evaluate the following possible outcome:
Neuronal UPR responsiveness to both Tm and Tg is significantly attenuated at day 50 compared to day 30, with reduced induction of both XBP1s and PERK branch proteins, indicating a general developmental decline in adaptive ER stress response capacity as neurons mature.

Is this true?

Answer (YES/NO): NO